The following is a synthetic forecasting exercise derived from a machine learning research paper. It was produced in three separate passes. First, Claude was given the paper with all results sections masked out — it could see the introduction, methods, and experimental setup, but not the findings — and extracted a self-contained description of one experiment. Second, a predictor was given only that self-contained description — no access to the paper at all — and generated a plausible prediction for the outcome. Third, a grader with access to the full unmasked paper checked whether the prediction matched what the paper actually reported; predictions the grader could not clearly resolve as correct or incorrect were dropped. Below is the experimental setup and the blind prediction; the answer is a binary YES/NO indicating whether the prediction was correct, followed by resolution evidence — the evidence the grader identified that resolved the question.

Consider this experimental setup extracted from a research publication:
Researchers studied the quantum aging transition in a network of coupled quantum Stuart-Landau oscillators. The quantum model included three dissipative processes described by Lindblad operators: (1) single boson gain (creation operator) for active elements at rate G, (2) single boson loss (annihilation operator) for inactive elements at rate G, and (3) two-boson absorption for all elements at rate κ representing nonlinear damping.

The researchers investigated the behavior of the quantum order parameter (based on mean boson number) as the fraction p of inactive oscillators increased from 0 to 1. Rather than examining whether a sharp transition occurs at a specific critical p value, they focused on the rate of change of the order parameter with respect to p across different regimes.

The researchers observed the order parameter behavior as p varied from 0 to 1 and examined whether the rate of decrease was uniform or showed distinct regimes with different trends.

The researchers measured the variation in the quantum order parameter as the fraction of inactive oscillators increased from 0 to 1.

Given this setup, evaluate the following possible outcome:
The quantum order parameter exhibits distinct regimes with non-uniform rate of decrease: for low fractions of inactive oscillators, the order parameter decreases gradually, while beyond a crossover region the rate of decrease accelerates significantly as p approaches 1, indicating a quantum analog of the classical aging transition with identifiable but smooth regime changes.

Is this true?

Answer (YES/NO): NO